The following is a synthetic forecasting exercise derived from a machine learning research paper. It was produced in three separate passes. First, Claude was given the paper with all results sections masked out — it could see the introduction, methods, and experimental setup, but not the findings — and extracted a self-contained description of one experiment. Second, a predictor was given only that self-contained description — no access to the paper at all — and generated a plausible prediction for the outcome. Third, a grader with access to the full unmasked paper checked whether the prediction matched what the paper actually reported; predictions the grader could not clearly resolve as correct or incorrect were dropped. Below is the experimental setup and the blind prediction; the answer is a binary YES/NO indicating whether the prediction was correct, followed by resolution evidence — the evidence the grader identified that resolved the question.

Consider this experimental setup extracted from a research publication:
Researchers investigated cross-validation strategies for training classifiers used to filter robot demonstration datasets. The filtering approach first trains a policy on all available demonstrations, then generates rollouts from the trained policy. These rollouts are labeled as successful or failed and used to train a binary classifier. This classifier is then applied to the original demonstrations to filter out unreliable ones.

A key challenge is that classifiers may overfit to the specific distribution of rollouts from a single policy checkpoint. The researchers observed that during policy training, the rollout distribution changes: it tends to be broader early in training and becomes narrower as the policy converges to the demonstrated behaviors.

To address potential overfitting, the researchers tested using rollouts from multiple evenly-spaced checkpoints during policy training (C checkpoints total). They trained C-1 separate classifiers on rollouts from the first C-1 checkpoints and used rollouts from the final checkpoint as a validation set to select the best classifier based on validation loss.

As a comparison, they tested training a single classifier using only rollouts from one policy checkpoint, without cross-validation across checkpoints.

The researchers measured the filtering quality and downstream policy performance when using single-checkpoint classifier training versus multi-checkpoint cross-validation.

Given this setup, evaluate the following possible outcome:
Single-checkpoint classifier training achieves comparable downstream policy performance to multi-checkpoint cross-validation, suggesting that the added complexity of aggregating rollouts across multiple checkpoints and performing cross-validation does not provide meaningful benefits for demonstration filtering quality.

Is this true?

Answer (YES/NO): NO